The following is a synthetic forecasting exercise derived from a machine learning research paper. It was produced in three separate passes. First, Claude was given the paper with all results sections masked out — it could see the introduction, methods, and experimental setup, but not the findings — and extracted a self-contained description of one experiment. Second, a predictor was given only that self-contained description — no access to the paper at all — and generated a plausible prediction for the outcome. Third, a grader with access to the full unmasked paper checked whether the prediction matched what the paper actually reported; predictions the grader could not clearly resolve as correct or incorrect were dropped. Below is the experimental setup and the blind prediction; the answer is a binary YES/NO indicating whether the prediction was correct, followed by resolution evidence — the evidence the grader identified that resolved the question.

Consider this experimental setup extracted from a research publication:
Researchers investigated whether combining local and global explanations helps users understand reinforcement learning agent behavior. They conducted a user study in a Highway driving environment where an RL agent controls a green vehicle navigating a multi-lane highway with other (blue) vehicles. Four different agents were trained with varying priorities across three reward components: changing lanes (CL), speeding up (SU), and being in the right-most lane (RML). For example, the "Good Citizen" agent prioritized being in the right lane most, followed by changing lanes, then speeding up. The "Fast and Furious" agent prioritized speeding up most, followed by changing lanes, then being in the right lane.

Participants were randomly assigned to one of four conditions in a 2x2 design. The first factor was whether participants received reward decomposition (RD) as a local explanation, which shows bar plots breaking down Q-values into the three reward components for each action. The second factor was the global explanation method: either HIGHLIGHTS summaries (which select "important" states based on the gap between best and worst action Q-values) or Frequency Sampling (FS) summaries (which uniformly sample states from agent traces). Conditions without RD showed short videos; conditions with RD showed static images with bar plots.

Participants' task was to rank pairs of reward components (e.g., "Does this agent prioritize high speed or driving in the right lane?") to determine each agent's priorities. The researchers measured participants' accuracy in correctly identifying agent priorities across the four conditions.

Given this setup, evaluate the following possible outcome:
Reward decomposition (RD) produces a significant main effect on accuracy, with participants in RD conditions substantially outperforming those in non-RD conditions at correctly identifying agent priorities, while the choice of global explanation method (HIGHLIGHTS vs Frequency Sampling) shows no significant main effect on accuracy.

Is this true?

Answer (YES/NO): YES